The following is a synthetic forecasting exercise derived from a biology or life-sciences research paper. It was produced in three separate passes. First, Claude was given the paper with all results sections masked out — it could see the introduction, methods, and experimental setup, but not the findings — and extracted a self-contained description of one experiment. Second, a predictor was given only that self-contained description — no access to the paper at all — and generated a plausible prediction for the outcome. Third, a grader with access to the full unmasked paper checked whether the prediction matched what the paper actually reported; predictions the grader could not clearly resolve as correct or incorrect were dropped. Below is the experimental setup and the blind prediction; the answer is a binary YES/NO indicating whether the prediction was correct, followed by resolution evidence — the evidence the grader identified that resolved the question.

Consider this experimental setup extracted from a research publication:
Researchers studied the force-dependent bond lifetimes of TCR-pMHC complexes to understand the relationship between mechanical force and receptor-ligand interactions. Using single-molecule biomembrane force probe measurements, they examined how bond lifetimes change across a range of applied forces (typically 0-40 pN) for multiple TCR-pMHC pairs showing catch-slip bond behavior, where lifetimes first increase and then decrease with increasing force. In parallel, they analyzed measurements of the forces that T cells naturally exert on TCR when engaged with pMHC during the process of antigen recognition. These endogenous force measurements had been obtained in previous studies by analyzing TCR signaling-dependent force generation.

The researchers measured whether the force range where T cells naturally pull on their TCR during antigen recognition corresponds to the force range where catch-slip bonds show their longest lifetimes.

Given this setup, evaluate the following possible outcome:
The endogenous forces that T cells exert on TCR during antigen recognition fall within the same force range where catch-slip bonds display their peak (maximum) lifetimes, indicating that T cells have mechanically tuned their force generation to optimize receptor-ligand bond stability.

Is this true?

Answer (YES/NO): YES